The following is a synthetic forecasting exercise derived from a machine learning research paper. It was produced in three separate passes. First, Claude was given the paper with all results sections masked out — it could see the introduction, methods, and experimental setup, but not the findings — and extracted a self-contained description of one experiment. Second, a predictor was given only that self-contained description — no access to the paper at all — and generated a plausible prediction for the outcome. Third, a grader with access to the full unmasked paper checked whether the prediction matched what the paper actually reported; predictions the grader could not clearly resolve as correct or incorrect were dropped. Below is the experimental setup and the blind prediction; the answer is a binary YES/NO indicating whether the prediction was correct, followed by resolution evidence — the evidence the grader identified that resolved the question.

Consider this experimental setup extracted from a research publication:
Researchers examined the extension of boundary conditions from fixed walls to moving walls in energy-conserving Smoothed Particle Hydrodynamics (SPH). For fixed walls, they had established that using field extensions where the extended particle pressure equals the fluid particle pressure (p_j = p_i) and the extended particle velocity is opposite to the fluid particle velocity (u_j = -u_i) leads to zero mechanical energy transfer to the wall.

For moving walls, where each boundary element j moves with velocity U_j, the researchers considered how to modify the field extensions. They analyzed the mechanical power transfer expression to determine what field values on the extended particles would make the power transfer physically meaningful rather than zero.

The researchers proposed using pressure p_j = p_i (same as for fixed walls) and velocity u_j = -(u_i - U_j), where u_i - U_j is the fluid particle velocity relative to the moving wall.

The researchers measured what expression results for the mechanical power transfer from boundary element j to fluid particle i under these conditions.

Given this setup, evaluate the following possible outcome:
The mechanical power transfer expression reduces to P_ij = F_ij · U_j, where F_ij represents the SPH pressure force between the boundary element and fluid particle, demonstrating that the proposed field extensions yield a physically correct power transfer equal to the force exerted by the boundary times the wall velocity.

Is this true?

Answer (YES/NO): YES